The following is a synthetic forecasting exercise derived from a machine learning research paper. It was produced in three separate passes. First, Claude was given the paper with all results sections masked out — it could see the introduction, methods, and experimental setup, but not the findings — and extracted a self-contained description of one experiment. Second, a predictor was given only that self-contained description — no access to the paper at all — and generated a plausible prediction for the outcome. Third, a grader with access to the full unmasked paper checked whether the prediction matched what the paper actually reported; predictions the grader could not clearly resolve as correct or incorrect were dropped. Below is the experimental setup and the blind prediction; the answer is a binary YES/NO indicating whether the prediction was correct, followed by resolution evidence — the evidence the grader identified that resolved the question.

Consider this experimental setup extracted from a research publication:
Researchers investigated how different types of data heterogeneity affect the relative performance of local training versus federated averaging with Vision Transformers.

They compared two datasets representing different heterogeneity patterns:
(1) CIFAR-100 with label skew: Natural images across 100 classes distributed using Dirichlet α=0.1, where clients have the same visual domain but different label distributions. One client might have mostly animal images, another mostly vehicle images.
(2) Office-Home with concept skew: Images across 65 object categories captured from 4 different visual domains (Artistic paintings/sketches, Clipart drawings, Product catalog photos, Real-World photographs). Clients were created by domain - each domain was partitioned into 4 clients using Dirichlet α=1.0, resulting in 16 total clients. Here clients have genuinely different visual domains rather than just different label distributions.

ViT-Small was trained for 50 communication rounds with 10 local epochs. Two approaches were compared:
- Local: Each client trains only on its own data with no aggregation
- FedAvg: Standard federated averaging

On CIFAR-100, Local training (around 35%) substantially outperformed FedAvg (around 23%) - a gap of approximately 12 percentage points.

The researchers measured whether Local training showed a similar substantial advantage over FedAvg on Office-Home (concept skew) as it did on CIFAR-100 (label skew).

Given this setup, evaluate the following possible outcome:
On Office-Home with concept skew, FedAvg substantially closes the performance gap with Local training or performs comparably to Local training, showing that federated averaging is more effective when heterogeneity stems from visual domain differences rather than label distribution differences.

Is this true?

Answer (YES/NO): YES